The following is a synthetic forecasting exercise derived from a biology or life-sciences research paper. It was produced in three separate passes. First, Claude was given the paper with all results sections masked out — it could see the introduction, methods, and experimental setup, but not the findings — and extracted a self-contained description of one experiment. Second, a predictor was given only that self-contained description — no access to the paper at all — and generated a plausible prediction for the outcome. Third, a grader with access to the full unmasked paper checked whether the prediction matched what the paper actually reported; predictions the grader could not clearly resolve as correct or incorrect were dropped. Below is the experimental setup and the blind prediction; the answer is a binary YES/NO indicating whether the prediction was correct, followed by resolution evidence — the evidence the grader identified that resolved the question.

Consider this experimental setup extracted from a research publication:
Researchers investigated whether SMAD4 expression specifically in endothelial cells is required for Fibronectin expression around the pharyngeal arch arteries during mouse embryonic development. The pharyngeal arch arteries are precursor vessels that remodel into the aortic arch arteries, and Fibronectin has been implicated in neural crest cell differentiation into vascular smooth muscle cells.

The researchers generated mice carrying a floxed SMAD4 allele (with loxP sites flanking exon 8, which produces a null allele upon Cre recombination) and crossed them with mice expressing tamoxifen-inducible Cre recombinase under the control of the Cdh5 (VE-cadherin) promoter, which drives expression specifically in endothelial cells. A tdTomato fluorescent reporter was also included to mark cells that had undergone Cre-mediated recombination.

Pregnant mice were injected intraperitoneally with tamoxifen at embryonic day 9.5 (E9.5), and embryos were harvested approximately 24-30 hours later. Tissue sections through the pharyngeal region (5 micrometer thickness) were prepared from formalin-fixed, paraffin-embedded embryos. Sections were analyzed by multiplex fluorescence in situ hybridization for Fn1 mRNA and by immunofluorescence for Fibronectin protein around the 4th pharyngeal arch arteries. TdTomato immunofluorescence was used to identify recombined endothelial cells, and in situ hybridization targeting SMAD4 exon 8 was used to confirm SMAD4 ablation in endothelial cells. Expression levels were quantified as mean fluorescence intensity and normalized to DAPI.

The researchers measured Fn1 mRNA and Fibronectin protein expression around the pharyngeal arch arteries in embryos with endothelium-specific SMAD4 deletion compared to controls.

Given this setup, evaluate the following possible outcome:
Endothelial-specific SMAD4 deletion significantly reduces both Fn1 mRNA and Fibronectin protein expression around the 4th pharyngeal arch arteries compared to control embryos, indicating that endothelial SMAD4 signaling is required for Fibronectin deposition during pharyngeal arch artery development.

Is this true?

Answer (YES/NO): NO